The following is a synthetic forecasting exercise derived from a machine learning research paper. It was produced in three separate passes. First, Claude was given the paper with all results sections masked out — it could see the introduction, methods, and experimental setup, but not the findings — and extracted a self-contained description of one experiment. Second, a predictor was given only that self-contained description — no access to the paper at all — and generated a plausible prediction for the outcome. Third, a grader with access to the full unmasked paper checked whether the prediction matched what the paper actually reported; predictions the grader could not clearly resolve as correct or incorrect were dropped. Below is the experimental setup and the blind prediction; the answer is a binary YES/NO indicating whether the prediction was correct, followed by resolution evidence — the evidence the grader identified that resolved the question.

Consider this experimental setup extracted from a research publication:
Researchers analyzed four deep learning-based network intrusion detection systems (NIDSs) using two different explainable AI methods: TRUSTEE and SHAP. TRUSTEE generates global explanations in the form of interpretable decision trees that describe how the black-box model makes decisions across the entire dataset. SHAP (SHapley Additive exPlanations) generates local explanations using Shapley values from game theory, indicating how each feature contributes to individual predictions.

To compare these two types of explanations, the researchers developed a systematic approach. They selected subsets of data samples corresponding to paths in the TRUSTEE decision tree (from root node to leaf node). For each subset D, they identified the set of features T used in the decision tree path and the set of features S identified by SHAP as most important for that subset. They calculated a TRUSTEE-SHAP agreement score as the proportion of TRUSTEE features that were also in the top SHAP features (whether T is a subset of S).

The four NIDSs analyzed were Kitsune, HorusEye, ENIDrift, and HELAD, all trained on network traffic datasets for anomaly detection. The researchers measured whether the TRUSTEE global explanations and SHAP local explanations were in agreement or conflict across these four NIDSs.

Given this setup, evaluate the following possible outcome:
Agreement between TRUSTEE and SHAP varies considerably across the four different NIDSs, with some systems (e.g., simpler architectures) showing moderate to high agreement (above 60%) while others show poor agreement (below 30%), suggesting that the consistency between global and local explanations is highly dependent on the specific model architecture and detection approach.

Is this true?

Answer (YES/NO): NO